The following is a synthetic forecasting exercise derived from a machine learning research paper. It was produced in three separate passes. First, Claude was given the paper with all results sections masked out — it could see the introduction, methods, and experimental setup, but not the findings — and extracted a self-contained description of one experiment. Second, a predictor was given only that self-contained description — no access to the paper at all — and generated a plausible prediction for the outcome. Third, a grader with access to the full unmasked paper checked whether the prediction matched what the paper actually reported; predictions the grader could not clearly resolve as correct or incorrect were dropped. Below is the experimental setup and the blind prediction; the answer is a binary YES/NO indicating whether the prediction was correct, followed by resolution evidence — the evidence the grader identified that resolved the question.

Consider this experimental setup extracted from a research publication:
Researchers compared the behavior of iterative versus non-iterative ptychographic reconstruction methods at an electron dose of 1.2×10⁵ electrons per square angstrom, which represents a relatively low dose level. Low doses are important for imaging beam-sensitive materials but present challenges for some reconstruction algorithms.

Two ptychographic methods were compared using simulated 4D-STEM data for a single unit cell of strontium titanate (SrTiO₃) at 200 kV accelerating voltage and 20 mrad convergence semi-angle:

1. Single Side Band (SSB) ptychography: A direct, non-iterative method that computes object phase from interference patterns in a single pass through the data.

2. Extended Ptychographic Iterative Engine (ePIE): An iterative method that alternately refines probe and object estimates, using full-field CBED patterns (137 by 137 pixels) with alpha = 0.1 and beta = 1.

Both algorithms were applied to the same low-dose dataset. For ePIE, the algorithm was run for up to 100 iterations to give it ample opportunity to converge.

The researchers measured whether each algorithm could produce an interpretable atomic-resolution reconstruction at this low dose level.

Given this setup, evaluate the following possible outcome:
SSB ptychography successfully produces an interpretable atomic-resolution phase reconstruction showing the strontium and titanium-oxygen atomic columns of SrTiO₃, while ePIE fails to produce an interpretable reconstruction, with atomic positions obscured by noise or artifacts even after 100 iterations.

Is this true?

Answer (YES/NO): YES